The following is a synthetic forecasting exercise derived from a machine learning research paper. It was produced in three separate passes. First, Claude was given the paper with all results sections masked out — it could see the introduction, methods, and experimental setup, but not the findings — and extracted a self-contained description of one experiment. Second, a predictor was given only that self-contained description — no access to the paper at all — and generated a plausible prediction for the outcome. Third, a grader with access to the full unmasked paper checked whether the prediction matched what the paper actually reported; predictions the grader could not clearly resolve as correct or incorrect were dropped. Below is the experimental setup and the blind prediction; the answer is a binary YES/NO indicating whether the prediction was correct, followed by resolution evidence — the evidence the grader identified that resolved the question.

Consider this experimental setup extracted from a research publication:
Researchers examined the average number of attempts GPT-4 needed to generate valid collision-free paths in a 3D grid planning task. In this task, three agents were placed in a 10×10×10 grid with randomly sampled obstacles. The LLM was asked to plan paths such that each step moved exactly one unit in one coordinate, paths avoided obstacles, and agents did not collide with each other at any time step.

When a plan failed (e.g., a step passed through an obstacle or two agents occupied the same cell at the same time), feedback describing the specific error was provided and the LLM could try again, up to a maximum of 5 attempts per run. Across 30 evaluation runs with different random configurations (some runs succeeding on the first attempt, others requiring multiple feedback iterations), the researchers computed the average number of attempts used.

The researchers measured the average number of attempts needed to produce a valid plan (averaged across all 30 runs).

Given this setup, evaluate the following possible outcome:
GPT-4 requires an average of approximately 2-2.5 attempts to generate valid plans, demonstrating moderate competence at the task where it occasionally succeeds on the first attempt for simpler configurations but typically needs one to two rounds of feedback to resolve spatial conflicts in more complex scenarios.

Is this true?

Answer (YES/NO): NO